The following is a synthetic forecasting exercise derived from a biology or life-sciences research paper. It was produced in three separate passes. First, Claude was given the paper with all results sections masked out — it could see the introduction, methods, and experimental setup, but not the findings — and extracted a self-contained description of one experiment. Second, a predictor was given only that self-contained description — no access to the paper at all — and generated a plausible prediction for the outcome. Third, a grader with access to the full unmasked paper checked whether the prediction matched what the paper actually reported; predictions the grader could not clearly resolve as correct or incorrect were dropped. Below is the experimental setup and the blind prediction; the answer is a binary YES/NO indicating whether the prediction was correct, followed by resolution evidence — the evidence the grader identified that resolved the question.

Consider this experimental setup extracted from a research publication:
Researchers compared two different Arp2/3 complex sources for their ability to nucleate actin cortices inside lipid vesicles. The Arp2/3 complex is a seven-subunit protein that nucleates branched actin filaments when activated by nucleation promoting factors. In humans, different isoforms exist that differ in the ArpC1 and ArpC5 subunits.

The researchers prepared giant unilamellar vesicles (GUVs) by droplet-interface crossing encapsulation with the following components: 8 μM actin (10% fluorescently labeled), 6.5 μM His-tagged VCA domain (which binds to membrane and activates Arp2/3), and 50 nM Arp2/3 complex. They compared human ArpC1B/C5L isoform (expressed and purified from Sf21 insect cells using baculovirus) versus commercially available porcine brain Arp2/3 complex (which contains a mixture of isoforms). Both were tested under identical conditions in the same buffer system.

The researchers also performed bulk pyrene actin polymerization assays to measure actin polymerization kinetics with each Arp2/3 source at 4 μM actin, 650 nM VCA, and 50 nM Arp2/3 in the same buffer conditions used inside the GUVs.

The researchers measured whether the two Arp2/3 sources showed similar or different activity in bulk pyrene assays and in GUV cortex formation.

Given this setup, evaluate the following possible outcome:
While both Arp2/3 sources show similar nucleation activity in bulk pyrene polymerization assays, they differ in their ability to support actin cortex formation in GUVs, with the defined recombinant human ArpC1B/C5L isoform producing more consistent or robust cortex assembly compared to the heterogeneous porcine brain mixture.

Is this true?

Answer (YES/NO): NO